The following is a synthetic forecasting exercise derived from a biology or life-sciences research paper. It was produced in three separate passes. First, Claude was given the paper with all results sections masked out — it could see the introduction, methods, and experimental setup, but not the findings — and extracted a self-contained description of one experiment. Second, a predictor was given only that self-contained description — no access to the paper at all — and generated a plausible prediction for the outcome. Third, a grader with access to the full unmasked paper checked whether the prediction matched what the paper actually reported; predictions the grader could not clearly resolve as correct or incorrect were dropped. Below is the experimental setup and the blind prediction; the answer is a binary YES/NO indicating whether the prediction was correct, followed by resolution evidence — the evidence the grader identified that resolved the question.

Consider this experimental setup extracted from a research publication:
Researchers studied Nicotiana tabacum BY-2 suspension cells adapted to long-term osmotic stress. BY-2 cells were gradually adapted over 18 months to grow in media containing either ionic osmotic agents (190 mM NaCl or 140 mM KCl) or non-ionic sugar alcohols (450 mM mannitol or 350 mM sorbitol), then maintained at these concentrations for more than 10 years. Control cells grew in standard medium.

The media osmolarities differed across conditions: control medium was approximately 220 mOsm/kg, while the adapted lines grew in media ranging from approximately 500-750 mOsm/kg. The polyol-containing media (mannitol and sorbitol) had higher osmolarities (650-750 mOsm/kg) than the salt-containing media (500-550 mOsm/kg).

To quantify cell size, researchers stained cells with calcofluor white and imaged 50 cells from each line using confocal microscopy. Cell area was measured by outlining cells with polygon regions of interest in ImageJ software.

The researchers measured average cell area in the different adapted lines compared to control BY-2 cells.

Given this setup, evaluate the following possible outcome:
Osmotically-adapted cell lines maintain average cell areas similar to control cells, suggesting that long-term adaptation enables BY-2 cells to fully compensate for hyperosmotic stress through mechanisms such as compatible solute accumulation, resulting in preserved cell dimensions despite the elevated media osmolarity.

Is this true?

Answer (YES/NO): NO